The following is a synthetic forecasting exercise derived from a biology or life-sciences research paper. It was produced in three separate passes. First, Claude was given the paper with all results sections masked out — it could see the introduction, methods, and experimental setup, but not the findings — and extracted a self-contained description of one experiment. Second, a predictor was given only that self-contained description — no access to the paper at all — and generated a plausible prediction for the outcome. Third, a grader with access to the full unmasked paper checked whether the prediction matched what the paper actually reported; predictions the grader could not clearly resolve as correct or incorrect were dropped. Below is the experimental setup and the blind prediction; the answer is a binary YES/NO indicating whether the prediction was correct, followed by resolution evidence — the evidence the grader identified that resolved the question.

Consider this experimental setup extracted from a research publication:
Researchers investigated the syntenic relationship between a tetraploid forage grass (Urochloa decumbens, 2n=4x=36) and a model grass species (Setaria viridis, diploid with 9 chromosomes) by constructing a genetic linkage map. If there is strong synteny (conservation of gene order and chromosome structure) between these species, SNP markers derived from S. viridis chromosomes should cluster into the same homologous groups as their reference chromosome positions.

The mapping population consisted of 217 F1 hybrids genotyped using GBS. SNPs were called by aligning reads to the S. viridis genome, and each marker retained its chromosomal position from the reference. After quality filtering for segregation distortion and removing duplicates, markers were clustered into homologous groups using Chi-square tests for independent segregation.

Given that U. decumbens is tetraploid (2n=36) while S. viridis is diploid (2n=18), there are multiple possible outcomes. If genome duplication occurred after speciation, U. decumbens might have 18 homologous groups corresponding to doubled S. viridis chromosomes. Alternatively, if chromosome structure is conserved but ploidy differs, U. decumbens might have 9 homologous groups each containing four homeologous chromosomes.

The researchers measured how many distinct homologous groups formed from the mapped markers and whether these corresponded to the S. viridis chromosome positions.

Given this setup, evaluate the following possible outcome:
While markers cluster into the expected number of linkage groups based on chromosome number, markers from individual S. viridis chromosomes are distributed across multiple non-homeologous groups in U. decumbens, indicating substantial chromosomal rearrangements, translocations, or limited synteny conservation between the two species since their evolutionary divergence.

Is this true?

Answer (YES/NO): NO